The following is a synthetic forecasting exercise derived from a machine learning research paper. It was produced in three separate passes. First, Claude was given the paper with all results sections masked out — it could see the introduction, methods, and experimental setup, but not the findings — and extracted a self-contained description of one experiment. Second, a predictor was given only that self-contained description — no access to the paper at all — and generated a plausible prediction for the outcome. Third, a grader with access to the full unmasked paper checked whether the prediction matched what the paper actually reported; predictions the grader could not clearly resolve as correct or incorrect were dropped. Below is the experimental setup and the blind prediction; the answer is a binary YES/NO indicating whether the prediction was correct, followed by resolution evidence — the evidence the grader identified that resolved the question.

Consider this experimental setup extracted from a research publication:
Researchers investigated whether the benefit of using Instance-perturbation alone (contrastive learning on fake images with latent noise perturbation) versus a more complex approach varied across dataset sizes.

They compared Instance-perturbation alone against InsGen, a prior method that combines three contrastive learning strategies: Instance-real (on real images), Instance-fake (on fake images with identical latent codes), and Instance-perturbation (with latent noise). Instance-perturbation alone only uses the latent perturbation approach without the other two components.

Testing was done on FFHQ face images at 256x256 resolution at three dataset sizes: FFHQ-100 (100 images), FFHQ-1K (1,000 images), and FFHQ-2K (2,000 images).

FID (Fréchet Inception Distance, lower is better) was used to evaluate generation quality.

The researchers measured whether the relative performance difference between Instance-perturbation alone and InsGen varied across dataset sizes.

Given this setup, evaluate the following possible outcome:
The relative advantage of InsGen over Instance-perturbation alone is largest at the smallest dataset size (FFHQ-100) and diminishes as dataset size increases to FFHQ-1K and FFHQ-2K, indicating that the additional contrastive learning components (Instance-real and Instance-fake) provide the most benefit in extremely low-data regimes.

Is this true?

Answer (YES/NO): NO